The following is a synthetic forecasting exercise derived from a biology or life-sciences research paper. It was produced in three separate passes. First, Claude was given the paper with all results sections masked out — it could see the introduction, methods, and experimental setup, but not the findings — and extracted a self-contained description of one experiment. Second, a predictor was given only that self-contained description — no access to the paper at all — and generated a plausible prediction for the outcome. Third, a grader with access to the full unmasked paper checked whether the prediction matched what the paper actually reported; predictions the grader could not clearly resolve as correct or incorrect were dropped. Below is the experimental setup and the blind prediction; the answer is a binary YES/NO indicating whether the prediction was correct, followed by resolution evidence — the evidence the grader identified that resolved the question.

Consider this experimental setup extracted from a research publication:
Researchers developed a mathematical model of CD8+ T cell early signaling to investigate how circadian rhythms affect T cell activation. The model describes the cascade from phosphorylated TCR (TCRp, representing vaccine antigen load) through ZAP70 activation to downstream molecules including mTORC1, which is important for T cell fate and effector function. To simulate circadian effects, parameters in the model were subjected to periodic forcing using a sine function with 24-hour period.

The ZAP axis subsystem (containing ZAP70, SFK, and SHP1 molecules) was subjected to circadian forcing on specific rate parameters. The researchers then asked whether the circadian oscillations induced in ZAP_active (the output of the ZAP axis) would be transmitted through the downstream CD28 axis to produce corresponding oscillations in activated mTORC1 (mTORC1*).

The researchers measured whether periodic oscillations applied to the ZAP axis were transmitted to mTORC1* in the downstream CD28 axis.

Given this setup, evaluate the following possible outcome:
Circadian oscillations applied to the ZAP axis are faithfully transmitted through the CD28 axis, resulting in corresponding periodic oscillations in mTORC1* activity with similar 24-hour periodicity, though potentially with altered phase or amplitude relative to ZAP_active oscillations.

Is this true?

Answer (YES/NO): NO